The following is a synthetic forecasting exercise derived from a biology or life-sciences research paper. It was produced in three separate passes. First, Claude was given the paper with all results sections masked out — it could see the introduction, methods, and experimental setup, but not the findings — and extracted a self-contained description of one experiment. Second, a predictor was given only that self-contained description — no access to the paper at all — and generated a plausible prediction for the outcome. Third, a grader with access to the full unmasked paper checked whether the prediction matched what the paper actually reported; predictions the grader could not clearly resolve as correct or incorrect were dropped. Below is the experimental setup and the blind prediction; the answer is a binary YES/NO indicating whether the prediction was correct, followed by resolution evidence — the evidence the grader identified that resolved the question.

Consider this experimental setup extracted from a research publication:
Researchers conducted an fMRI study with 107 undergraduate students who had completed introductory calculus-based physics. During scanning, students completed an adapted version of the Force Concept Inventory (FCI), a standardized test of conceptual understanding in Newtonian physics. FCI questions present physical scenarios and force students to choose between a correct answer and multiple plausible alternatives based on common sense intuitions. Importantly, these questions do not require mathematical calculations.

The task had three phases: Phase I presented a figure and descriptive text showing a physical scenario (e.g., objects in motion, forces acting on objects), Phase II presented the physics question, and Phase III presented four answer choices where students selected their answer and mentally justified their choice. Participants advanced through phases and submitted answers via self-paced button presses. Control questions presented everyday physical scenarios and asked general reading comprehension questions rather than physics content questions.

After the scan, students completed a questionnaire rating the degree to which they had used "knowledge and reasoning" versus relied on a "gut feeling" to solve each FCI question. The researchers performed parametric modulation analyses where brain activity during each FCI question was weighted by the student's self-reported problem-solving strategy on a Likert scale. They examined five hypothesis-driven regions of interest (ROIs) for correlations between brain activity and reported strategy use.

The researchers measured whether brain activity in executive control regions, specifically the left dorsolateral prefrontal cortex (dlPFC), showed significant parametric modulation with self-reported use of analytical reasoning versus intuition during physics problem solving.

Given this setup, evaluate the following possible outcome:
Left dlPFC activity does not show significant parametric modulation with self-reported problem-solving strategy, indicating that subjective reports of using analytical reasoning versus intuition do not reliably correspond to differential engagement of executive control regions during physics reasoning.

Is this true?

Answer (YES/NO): YES